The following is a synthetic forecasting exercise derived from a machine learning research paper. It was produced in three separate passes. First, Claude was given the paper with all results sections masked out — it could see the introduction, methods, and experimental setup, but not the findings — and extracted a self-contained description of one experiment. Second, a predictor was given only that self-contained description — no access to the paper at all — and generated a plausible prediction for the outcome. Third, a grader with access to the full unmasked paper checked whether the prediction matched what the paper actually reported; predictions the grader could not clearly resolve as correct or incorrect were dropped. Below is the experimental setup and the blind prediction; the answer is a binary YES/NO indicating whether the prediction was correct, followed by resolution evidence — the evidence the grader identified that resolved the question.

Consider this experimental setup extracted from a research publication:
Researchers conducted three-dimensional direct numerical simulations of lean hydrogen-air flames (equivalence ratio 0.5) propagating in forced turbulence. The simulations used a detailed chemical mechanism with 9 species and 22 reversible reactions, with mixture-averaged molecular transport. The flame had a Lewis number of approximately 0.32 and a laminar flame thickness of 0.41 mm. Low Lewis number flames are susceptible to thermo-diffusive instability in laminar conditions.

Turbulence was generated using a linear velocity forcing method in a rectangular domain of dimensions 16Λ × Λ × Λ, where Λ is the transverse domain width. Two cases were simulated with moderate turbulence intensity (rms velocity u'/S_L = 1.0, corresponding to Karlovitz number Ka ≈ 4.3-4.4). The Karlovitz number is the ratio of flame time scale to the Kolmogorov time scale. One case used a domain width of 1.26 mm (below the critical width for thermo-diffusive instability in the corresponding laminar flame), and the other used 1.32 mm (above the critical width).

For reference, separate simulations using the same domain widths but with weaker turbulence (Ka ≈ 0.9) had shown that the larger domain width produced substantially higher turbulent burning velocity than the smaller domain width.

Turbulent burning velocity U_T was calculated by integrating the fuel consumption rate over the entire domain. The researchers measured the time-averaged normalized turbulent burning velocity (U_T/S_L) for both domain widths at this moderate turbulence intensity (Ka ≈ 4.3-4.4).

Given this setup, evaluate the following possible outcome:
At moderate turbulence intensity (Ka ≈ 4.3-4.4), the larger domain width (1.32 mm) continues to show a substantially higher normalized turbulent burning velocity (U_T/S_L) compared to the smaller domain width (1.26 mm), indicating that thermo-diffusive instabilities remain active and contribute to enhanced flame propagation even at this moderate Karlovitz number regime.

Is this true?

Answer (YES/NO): NO